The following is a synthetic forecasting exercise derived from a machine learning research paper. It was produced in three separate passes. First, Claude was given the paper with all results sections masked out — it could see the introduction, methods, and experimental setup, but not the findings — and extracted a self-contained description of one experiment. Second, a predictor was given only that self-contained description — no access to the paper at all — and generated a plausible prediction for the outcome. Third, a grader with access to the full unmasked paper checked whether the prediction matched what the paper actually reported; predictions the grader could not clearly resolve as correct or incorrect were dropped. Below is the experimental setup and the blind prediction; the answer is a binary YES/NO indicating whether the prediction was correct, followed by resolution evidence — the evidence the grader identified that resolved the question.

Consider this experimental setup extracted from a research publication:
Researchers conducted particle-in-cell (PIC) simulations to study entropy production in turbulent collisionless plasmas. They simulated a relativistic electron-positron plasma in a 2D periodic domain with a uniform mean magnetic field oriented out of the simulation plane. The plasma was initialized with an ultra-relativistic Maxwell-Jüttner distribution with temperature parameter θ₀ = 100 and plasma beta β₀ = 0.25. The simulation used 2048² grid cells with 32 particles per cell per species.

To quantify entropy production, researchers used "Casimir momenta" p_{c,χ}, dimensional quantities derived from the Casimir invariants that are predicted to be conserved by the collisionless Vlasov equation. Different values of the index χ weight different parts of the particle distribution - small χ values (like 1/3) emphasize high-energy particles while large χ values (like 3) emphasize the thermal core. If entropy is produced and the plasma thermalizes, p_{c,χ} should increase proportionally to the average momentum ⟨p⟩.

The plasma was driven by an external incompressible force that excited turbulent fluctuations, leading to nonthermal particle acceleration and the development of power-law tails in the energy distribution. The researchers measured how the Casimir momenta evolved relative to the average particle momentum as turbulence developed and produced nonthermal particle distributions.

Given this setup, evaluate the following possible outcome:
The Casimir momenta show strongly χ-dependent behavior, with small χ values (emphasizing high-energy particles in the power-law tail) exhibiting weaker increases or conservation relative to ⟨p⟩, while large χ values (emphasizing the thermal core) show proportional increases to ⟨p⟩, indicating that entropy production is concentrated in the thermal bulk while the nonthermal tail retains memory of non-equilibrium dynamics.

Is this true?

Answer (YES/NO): NO